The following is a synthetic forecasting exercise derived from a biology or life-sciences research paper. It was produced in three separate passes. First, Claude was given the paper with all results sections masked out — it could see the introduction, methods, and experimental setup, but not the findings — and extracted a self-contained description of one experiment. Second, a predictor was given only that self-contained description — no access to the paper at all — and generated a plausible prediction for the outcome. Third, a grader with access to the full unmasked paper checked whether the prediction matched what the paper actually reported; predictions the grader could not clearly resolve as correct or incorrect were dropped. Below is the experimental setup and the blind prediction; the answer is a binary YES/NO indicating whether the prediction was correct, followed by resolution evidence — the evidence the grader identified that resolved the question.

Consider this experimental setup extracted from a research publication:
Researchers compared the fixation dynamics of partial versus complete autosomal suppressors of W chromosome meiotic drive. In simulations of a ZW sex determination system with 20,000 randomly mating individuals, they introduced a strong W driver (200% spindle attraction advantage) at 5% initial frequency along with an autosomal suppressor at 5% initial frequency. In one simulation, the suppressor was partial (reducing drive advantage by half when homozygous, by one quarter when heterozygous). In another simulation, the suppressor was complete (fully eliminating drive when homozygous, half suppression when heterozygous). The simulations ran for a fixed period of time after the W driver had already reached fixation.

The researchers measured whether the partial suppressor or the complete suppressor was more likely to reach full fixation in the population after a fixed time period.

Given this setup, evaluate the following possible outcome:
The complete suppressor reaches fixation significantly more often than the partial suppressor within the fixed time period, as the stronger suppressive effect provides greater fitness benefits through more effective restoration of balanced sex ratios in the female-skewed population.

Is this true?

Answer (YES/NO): NO